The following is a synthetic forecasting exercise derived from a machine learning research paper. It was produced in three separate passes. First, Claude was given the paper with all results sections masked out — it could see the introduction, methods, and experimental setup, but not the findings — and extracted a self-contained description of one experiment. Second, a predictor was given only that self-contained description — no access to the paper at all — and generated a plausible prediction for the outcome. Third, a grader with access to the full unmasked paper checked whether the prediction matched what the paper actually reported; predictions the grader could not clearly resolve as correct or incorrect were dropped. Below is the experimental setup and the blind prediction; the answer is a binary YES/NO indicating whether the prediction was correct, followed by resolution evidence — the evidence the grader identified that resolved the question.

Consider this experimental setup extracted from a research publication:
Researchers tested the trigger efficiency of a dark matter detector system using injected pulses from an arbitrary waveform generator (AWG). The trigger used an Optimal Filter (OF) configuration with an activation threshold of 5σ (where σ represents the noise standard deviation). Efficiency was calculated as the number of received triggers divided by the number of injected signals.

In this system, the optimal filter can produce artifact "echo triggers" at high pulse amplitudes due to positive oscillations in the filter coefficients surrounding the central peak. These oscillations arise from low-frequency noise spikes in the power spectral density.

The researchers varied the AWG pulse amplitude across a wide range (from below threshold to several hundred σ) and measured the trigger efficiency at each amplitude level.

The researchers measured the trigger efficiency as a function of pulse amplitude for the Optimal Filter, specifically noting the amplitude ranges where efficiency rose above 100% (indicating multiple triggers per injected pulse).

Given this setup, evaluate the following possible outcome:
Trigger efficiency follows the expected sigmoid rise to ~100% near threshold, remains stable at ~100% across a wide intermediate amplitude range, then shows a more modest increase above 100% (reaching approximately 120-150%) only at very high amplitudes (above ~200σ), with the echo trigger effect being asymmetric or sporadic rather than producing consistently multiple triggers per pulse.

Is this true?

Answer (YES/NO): NO